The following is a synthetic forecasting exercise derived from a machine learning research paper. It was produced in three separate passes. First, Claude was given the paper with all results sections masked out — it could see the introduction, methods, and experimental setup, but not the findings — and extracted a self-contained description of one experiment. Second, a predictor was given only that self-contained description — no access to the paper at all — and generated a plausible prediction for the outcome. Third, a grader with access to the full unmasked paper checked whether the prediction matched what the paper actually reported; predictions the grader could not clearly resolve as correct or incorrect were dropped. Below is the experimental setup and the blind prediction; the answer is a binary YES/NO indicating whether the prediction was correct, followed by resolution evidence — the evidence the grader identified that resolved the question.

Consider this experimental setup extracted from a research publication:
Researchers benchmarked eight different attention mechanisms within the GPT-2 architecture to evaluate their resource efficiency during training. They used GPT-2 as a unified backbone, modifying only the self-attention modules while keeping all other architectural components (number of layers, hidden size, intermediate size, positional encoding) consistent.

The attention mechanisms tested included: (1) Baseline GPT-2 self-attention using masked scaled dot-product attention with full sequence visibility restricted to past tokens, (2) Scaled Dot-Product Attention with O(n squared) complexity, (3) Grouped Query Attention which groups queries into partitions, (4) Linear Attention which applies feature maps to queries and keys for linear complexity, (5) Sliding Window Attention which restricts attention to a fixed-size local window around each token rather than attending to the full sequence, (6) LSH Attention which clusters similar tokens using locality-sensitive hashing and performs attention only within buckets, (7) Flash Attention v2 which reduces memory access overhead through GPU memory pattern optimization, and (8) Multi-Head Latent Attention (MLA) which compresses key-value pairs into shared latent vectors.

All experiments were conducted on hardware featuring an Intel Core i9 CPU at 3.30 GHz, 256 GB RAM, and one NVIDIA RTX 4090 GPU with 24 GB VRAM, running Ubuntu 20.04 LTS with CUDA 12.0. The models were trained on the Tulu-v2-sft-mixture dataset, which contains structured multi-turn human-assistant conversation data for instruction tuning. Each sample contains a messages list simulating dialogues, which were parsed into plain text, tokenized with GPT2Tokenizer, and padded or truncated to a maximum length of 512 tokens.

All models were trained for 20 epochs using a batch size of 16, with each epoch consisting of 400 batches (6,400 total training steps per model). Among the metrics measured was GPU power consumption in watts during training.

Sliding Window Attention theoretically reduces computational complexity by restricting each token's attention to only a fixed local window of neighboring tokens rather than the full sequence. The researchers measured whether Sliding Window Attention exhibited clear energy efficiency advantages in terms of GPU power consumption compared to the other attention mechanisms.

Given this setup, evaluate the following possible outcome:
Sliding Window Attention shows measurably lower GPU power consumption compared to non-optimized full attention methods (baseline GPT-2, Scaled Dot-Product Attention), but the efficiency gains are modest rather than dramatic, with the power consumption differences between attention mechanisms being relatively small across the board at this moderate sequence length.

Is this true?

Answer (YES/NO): NO